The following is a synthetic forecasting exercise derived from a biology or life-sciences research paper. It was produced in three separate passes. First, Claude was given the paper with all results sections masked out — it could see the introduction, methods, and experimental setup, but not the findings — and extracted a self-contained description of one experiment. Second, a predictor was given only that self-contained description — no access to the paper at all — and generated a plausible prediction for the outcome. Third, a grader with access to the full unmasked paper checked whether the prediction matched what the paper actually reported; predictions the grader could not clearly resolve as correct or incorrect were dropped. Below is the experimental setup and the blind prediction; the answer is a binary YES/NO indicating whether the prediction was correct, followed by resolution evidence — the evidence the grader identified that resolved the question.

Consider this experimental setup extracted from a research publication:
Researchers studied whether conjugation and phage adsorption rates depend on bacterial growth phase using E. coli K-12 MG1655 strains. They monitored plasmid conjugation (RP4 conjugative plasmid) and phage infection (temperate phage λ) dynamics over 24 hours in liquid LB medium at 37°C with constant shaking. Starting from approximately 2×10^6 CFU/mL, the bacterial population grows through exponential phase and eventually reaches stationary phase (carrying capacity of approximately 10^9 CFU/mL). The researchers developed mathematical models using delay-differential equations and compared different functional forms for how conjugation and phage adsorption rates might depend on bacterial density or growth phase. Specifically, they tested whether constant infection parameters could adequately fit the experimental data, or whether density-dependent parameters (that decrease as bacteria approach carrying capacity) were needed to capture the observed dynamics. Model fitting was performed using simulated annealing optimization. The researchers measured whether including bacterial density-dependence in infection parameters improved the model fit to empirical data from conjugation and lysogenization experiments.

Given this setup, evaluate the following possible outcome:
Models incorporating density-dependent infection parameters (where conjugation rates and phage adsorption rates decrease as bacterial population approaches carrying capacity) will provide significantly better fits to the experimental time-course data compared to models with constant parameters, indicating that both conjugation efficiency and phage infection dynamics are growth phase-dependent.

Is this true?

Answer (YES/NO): NO